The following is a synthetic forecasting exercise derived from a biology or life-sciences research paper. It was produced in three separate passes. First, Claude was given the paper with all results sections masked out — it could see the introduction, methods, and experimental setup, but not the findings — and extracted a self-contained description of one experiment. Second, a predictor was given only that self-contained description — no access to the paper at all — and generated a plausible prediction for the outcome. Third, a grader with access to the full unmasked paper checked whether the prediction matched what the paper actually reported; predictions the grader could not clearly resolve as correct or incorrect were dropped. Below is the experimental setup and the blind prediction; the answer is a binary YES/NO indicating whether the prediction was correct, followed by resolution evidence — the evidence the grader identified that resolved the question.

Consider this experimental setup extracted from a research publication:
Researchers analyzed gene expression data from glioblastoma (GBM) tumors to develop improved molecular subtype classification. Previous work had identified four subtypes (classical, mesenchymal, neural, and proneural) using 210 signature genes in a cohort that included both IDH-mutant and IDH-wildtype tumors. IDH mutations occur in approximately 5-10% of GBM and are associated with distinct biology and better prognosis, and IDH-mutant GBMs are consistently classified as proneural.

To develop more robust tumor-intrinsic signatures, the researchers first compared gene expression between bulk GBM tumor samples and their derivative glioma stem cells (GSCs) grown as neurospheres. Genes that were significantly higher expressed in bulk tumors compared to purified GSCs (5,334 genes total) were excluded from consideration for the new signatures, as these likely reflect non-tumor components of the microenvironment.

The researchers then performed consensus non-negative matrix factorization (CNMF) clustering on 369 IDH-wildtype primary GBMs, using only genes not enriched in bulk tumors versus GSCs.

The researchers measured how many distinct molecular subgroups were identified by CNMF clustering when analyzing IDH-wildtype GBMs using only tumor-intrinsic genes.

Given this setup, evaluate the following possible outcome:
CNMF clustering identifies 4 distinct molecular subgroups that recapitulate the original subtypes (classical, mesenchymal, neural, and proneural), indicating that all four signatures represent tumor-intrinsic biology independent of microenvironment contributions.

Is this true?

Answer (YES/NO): NO